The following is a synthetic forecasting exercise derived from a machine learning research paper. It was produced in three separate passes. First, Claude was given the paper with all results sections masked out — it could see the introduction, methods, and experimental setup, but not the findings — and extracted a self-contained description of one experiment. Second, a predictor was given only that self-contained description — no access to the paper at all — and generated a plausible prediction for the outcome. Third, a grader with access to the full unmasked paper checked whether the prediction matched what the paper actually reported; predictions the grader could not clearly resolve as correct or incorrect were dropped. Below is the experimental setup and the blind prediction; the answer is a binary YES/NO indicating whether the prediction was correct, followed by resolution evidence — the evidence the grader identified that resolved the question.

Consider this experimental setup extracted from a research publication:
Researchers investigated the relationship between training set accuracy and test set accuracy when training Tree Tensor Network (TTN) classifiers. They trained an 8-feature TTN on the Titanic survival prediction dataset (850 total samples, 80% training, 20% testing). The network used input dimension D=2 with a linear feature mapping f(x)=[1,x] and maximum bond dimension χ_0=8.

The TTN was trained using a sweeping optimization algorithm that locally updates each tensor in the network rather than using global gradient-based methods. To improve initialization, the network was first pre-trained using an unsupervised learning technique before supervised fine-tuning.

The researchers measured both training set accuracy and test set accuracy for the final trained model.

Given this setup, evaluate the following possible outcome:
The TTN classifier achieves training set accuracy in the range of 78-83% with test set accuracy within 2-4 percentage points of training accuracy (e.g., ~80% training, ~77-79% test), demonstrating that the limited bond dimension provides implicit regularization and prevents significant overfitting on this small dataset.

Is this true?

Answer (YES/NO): NO